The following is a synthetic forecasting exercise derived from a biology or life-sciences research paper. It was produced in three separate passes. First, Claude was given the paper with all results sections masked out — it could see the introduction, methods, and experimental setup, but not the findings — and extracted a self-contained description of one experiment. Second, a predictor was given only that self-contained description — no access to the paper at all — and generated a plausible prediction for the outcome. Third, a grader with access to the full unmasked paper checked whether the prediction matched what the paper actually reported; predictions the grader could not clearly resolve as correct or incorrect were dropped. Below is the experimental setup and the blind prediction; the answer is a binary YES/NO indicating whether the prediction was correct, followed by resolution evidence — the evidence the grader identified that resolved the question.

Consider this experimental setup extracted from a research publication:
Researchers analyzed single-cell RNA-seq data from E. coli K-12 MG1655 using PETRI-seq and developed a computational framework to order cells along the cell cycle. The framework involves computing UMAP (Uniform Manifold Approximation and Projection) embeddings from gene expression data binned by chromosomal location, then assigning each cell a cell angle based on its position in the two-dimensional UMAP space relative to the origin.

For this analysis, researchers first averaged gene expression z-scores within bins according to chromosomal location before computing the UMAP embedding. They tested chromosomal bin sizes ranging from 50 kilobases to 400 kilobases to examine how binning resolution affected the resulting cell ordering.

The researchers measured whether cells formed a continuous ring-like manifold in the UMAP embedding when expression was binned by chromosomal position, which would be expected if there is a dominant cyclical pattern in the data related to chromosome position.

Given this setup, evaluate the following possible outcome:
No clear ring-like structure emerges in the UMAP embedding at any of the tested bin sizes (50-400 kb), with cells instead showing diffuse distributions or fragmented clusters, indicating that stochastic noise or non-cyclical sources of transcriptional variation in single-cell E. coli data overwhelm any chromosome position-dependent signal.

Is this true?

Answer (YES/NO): NO